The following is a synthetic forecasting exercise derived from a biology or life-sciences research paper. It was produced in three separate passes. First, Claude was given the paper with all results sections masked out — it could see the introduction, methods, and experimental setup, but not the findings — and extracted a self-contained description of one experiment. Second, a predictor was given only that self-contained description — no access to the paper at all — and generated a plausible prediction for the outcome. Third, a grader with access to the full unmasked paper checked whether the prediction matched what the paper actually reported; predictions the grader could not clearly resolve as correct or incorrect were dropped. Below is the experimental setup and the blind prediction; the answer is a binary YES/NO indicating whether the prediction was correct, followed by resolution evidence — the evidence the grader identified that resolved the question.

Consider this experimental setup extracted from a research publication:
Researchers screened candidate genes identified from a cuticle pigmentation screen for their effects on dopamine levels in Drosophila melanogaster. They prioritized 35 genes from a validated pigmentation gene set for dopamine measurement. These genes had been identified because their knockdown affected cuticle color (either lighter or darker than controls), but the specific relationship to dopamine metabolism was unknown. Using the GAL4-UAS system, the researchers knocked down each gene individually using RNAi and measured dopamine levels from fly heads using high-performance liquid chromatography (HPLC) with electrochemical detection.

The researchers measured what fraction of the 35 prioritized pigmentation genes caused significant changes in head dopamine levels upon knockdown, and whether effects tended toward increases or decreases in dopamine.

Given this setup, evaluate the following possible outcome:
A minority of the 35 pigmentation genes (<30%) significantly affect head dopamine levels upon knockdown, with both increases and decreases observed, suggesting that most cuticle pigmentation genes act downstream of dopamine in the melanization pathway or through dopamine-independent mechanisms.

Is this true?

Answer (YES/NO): NO